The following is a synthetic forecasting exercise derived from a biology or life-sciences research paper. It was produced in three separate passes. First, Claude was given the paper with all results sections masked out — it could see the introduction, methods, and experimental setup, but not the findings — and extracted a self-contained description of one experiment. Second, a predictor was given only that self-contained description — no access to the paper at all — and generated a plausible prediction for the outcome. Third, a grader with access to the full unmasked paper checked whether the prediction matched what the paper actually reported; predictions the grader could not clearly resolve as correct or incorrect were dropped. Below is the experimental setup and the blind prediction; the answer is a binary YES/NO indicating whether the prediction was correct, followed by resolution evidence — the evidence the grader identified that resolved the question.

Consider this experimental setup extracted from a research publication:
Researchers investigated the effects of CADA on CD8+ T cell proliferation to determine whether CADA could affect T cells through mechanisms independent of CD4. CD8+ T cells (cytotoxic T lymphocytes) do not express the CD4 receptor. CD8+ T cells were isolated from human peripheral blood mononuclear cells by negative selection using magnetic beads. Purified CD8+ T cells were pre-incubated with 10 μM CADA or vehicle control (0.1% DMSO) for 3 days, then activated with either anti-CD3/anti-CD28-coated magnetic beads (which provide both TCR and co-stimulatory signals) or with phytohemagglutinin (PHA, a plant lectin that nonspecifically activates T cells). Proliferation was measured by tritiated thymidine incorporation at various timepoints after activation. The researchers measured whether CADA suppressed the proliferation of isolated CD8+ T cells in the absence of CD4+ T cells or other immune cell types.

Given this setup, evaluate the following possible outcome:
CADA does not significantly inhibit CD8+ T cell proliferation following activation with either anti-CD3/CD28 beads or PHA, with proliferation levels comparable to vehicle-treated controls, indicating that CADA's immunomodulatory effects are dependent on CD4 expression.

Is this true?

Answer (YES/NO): NO